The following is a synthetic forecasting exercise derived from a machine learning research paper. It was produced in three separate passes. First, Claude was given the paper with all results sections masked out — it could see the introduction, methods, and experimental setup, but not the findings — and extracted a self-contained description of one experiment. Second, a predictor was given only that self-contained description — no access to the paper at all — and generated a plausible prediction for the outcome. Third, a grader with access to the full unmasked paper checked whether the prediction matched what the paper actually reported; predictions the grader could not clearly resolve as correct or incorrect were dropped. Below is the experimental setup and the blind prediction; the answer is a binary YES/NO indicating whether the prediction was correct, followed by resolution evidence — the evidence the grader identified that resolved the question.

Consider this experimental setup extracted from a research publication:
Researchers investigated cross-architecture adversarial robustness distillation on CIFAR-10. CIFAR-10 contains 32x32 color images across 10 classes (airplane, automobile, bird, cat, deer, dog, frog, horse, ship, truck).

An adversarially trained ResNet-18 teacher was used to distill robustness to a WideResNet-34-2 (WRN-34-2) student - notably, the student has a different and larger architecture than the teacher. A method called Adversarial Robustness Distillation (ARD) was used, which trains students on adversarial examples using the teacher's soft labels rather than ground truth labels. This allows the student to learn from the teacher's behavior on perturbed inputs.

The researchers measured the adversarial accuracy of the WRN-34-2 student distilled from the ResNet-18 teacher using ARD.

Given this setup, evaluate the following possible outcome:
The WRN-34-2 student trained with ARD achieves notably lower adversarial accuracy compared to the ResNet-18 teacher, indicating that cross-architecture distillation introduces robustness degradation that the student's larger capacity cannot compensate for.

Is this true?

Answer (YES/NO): NO